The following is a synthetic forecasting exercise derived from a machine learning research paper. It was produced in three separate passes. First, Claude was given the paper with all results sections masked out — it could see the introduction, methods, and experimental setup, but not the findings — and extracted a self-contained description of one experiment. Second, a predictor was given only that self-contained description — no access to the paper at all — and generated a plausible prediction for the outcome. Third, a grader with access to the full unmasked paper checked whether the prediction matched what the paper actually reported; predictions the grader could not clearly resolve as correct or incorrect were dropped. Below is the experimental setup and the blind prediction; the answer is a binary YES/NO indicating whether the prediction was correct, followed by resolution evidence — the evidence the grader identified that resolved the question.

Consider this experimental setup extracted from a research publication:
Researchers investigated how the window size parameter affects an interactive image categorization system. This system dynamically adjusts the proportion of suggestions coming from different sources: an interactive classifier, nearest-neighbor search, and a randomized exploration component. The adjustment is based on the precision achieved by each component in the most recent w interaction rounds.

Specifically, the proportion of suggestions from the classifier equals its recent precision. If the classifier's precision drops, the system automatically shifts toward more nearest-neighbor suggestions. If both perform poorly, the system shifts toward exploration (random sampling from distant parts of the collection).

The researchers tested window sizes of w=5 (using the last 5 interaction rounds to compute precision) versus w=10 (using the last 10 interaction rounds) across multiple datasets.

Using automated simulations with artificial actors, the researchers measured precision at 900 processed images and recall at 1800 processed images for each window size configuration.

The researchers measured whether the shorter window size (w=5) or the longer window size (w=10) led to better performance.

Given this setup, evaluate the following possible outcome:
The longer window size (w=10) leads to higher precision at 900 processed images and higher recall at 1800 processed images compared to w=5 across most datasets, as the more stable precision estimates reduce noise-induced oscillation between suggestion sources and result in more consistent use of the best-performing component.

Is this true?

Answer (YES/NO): NO